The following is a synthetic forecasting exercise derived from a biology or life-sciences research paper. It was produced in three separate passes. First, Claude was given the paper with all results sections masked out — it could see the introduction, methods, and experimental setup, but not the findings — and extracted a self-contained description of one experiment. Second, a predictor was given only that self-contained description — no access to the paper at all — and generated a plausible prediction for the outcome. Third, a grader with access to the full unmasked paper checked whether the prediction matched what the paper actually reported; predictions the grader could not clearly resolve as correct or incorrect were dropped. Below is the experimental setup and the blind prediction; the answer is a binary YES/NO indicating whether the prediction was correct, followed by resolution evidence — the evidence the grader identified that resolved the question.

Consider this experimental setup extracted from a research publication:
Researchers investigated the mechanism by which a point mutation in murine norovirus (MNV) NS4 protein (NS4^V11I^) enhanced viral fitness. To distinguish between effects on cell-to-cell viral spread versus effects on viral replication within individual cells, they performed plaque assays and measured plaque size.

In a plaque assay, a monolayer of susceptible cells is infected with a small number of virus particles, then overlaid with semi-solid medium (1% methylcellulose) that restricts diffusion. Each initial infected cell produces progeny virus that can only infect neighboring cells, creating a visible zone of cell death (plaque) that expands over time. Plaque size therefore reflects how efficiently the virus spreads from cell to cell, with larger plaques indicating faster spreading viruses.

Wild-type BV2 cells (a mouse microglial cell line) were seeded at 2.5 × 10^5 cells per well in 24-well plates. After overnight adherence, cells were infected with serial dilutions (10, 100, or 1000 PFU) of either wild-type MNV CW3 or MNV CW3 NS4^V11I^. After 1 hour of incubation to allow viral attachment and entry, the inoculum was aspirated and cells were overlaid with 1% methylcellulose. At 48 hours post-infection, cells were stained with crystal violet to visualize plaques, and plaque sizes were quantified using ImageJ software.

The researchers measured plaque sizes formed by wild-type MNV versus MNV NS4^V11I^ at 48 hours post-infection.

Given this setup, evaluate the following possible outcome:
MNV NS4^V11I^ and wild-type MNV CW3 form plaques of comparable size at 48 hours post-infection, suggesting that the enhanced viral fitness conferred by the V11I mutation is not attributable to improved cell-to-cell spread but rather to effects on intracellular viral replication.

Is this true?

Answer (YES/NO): NO